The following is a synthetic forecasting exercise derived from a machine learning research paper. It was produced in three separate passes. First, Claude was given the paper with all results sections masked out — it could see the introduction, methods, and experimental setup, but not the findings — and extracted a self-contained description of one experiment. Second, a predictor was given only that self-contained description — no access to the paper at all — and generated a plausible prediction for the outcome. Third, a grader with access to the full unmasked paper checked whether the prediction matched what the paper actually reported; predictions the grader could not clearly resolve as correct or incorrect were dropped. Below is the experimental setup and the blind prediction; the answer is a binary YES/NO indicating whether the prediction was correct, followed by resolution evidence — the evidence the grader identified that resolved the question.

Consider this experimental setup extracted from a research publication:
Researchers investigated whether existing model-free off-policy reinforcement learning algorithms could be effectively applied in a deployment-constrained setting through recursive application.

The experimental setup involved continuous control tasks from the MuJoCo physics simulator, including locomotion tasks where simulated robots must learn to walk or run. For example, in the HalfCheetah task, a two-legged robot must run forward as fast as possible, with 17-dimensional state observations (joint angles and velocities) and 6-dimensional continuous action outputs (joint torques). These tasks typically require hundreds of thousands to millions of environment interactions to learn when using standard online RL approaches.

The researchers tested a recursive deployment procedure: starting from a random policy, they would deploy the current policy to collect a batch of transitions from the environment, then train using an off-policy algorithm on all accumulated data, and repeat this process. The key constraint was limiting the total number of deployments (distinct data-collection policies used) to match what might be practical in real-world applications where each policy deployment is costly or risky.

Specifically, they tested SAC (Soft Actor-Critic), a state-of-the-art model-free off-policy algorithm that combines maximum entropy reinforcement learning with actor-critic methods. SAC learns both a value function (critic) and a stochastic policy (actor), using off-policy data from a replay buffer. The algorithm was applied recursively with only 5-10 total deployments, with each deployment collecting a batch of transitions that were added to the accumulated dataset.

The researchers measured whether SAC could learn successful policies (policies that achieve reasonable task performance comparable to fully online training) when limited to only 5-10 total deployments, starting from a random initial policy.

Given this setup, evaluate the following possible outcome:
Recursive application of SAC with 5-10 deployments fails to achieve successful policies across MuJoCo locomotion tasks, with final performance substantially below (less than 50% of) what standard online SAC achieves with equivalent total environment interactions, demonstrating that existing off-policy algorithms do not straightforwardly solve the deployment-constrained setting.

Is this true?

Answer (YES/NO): YES